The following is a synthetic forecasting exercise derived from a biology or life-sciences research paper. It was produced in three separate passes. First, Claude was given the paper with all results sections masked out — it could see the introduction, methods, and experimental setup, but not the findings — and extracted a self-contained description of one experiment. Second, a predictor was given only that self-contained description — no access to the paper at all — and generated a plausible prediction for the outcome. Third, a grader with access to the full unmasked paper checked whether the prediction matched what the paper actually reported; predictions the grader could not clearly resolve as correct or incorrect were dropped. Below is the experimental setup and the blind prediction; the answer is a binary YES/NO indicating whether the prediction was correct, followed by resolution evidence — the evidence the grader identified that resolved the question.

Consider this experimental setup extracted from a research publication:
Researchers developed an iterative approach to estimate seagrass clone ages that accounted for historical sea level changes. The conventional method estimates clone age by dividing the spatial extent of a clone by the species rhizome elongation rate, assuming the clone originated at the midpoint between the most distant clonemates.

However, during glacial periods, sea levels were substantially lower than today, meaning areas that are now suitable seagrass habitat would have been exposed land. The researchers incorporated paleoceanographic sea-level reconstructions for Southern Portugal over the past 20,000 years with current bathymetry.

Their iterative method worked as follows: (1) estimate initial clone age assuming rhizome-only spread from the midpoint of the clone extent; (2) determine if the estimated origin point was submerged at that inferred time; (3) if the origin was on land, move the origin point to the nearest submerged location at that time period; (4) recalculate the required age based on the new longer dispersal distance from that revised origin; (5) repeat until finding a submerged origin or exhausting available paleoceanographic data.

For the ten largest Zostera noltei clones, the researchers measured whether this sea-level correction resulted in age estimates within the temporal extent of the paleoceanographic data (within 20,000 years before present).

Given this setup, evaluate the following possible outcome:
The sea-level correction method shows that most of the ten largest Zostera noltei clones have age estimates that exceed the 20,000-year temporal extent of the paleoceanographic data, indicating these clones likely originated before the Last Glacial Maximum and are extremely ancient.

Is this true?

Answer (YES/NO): NO